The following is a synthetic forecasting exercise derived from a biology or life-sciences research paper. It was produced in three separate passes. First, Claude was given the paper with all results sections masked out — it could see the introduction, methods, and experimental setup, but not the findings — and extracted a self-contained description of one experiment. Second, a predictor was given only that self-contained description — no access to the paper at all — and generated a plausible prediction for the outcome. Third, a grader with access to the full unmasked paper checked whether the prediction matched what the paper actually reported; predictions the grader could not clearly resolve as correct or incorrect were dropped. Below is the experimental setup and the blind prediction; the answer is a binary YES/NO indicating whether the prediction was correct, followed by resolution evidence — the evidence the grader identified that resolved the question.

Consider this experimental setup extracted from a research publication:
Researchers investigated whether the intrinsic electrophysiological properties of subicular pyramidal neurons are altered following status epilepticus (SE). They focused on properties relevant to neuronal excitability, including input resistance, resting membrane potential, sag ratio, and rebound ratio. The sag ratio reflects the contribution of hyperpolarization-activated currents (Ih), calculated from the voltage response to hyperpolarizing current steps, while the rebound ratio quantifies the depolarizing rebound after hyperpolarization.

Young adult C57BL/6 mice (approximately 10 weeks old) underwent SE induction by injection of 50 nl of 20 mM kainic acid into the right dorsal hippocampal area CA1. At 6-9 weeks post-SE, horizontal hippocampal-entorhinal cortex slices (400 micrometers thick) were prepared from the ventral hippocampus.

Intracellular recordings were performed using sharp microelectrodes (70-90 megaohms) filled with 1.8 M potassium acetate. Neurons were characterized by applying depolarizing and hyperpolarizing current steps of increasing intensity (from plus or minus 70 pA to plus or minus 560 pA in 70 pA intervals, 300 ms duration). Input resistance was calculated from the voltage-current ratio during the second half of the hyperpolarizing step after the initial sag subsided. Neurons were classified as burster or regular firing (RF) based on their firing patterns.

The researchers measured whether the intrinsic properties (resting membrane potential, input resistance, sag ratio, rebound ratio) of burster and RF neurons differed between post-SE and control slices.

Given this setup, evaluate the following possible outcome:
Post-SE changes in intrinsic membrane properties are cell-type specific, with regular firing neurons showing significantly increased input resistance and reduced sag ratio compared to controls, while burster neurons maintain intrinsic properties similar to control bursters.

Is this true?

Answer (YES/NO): NO